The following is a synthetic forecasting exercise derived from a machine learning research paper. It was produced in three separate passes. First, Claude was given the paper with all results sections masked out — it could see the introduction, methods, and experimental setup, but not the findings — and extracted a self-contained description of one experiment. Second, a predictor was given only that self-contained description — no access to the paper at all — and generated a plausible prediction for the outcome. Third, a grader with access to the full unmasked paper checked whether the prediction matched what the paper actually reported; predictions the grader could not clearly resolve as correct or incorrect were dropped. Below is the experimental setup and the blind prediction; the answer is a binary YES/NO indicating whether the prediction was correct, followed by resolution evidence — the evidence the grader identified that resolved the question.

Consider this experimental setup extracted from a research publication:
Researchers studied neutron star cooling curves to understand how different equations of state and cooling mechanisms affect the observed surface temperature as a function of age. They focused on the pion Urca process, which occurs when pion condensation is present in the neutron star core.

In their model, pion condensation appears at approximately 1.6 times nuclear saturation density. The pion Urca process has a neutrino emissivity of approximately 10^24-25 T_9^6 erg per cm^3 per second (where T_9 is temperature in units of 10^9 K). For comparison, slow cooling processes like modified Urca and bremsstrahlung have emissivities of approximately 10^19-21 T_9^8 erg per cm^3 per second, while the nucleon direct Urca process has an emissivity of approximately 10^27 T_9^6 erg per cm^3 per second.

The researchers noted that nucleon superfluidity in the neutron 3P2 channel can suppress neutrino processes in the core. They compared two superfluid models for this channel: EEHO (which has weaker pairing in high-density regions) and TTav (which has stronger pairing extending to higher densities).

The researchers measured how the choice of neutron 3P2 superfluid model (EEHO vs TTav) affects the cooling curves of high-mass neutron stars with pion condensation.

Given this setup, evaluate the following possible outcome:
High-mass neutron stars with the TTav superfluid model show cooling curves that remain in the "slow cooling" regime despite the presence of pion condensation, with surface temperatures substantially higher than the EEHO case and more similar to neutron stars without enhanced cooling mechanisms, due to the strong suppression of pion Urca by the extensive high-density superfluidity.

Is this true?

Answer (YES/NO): NO